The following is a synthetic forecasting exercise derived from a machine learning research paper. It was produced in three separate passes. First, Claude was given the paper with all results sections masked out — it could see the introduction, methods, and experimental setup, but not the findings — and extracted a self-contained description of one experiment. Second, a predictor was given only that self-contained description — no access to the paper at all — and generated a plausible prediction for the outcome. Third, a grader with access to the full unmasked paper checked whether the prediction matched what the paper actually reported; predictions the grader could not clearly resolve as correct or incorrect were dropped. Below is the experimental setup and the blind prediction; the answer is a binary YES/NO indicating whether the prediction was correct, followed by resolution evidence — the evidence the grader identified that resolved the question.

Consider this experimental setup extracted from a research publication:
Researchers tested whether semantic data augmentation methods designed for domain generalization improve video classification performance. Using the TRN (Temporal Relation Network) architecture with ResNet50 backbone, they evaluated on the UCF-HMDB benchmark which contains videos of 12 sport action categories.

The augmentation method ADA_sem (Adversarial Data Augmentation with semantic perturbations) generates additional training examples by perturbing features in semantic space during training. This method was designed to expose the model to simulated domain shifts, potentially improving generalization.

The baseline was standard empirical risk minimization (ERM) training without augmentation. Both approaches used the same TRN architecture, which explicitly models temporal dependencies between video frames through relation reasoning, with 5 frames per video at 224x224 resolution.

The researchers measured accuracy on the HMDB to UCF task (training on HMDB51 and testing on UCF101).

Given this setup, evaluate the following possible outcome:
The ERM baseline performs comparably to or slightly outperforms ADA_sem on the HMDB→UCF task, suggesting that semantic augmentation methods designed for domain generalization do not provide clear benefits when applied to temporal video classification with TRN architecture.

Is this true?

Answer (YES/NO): YES